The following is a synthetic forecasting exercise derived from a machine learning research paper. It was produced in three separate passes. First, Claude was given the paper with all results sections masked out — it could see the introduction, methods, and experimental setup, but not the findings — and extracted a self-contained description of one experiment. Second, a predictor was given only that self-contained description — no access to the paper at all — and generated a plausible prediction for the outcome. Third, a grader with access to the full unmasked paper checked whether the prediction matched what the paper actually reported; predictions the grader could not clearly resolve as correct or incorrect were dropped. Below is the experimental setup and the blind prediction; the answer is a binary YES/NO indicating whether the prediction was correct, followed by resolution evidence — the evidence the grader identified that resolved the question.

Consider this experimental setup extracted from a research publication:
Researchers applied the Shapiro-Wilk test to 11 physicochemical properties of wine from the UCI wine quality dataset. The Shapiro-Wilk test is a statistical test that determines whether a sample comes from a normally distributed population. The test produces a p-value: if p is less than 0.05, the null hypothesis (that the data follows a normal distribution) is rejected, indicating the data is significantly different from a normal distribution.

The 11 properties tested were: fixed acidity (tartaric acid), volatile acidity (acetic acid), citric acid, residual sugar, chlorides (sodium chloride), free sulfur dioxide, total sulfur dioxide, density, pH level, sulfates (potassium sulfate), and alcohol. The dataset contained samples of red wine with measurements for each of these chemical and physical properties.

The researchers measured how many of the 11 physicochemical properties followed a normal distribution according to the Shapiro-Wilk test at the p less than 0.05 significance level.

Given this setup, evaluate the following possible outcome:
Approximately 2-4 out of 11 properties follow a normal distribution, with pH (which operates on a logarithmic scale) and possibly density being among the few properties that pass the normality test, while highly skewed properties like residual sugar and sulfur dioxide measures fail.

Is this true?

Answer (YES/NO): NO